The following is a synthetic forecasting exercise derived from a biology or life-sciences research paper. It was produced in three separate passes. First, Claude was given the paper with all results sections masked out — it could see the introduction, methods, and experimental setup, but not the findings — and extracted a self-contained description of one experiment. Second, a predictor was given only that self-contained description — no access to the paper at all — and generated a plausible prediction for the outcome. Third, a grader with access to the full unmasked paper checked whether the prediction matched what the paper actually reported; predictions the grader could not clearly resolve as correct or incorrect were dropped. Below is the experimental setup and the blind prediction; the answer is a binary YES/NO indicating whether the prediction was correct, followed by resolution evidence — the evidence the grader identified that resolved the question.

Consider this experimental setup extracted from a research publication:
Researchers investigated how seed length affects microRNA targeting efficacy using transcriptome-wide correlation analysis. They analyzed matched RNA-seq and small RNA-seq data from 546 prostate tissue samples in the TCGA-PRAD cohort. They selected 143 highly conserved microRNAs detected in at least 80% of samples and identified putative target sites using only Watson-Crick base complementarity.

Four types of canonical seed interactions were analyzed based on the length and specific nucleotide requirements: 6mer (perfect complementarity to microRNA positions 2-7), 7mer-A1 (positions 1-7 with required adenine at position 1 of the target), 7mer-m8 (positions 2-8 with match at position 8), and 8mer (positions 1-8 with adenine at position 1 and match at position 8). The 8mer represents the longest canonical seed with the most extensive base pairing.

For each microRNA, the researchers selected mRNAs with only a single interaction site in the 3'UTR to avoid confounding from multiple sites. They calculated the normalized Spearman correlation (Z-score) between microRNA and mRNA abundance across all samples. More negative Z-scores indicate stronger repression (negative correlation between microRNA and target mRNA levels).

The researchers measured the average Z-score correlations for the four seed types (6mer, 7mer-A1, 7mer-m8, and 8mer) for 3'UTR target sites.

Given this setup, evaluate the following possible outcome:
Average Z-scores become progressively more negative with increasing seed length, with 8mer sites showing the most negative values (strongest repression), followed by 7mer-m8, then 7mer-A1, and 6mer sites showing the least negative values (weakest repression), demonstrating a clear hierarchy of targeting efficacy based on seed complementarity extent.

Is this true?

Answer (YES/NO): NO